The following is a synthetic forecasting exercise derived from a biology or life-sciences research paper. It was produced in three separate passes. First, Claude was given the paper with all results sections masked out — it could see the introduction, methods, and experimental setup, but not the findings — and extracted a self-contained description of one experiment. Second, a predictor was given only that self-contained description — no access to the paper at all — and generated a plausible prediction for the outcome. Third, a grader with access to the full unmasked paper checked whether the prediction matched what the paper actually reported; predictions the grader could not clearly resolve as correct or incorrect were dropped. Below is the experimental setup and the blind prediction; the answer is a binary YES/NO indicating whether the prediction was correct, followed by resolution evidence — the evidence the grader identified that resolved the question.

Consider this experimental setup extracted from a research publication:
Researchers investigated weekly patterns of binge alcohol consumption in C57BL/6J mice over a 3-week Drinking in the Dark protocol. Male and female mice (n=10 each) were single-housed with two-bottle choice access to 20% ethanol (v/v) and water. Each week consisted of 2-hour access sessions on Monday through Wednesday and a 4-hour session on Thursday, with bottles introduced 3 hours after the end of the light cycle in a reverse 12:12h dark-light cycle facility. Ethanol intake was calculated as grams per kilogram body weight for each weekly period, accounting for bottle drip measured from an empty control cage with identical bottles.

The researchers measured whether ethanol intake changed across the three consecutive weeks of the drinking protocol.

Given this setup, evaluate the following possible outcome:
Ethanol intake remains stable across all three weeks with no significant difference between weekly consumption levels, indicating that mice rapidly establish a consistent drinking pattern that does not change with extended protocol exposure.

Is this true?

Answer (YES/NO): NO